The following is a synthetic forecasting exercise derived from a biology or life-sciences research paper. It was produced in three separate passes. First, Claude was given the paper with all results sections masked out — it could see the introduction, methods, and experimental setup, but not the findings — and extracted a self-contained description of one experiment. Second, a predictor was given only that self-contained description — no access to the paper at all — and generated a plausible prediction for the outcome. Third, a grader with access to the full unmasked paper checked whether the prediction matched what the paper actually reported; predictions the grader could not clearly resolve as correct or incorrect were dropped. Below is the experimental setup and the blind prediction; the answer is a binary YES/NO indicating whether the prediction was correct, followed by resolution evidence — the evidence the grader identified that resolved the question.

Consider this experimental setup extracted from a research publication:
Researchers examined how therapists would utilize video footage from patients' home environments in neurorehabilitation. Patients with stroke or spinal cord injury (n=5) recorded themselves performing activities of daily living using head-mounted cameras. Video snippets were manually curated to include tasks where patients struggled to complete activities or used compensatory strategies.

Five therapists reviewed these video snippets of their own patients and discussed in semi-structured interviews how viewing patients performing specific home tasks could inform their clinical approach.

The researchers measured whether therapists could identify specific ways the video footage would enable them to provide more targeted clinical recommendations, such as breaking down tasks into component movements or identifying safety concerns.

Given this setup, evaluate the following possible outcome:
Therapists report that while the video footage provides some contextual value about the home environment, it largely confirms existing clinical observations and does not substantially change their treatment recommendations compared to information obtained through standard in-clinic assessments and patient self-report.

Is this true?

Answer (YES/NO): NO